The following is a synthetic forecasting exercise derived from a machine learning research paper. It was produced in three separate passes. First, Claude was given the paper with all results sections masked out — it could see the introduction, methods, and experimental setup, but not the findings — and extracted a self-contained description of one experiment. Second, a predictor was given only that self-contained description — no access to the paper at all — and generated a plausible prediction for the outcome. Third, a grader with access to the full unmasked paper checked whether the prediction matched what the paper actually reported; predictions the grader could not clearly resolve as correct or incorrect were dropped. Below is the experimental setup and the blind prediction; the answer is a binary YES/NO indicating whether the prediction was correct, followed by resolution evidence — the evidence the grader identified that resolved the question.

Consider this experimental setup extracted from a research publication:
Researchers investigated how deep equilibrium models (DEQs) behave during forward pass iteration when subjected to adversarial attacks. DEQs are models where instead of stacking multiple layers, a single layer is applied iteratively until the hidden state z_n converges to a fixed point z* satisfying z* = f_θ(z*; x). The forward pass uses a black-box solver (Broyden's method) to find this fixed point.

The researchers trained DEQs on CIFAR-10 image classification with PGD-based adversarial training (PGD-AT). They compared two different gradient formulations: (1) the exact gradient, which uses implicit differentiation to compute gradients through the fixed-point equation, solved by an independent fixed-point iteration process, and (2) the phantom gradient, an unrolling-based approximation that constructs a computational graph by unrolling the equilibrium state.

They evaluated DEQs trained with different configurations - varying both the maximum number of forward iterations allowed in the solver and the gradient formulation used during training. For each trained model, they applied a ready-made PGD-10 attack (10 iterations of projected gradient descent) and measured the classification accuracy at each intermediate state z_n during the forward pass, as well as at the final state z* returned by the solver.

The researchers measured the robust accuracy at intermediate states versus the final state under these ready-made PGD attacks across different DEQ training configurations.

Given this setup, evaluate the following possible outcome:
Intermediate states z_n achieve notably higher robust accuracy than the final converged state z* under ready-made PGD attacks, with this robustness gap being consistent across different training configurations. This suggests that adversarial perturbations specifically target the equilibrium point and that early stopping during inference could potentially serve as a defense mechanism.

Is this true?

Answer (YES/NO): YES